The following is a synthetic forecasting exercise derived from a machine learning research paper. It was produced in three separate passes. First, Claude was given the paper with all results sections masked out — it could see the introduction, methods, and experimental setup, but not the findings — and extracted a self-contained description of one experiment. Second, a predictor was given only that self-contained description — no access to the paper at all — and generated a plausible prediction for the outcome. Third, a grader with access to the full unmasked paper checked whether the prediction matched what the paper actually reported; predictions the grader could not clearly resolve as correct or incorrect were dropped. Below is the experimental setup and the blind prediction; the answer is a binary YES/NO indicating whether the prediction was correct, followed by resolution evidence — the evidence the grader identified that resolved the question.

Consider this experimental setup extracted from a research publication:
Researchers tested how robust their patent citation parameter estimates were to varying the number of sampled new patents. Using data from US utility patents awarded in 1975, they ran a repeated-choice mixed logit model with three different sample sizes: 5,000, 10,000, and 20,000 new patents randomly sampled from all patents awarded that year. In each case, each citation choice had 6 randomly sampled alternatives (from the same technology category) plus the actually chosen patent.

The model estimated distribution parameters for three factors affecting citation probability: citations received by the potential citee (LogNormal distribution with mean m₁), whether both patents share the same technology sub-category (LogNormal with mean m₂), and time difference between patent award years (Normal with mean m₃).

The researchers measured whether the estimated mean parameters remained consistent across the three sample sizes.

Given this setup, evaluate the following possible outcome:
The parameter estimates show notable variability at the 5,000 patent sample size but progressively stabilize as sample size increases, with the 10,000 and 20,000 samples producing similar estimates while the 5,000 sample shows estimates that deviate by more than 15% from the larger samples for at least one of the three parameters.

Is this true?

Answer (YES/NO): NO